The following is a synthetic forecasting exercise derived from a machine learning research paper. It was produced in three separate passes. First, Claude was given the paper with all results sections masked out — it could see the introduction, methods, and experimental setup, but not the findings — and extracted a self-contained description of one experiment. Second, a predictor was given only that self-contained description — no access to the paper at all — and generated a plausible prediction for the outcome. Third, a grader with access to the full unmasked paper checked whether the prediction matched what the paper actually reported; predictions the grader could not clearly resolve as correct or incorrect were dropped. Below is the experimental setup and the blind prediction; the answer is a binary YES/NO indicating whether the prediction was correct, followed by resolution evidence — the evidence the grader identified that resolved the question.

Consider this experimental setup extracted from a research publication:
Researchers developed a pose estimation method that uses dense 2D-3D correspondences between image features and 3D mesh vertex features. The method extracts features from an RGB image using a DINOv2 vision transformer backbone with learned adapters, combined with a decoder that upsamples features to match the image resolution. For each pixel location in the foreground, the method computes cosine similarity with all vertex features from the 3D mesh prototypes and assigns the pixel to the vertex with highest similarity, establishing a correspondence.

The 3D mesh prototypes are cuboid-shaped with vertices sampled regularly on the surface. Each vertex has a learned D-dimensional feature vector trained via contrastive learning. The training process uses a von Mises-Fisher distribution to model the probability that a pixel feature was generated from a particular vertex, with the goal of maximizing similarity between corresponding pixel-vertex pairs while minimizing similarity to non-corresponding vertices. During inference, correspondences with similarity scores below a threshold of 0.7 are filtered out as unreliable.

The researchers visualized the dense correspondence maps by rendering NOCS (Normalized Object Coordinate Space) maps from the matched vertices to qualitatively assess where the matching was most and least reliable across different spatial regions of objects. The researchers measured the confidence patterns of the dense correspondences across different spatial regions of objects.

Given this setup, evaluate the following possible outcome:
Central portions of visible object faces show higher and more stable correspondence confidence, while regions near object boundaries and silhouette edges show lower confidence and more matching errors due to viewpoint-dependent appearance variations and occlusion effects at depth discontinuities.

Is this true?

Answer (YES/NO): YES